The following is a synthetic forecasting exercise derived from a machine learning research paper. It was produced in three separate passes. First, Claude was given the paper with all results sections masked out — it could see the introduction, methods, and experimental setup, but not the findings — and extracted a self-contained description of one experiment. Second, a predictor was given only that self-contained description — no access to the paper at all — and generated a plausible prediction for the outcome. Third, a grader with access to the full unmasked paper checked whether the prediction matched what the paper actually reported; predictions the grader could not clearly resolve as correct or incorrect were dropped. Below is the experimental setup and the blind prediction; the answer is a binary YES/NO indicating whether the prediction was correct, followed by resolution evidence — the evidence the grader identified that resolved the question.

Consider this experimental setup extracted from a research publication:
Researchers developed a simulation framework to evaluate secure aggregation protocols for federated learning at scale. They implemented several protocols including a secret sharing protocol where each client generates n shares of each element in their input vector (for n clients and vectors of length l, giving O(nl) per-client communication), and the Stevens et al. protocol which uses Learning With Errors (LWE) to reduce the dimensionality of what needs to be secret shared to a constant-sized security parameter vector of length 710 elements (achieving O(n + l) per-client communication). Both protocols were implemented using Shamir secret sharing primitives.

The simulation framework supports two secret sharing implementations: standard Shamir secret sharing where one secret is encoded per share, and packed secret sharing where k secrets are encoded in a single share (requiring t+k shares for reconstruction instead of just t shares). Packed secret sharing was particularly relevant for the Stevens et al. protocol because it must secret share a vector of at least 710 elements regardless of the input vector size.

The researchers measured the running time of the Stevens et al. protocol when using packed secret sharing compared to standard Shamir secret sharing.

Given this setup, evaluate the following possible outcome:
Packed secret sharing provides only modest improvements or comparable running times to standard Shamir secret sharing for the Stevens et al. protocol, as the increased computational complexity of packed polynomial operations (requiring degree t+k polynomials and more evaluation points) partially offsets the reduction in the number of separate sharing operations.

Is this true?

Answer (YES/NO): NO